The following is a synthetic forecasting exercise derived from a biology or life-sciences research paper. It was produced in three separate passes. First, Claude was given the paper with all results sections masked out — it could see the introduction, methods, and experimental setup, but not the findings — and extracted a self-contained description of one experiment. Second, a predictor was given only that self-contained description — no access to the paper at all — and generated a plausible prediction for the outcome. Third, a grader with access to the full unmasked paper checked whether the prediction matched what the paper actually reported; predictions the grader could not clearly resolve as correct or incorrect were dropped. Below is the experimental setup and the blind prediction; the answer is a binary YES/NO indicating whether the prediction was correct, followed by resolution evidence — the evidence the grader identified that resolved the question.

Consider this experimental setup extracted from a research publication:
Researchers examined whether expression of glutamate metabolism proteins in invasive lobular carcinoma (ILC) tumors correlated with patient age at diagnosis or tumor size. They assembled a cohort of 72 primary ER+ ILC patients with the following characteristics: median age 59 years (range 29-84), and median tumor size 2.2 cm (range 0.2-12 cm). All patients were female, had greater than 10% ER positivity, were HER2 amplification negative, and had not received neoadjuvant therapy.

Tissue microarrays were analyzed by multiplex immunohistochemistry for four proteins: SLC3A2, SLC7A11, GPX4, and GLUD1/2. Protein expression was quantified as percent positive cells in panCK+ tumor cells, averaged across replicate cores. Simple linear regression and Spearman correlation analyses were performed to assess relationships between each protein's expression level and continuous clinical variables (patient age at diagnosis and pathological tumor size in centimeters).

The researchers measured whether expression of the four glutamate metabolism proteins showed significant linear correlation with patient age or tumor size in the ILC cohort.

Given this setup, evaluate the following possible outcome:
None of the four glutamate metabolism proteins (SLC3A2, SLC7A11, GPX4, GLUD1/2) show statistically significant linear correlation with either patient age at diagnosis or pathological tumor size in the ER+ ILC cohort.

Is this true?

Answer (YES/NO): NO